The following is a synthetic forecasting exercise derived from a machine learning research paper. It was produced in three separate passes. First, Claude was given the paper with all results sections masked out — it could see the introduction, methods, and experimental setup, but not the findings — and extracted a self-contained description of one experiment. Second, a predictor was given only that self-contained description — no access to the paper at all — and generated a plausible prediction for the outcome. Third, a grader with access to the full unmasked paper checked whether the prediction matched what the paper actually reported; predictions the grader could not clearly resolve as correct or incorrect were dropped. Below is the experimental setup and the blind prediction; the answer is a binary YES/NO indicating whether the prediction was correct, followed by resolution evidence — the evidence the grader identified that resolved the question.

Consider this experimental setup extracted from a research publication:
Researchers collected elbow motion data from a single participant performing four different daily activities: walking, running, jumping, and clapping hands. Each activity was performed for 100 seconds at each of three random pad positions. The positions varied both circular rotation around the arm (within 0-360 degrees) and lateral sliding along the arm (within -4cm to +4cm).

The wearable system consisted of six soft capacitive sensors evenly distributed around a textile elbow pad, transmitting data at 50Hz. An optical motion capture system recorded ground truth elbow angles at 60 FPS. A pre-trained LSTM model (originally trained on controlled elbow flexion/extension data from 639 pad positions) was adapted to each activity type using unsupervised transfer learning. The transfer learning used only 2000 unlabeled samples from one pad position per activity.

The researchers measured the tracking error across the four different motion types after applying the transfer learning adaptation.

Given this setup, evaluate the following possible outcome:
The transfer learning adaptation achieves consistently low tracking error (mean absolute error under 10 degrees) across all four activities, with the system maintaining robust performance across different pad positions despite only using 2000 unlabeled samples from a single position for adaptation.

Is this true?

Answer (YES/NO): NO